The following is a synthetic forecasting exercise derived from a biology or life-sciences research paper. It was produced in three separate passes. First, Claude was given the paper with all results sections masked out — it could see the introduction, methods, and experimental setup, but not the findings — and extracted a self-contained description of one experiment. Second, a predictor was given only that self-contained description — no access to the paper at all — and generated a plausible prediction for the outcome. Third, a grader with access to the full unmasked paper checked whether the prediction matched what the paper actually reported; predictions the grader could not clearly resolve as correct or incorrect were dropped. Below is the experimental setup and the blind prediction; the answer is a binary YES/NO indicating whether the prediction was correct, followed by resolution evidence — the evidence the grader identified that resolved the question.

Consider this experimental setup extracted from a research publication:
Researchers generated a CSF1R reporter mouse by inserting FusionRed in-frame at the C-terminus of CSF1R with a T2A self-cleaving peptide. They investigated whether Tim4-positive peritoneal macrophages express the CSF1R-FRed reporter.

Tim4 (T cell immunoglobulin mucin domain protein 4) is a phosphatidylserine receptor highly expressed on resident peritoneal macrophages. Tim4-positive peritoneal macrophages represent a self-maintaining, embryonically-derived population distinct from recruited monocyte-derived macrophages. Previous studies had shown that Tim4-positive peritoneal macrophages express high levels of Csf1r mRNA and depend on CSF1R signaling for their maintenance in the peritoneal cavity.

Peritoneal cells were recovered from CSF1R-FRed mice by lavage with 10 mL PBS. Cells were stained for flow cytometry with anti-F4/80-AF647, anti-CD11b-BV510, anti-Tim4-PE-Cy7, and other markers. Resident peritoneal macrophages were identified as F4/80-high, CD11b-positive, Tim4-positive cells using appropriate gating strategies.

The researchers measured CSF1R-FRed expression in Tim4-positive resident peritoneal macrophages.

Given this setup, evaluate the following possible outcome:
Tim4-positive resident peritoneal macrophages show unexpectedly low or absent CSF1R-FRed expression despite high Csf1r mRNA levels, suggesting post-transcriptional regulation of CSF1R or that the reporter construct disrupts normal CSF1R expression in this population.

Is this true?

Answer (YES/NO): NO